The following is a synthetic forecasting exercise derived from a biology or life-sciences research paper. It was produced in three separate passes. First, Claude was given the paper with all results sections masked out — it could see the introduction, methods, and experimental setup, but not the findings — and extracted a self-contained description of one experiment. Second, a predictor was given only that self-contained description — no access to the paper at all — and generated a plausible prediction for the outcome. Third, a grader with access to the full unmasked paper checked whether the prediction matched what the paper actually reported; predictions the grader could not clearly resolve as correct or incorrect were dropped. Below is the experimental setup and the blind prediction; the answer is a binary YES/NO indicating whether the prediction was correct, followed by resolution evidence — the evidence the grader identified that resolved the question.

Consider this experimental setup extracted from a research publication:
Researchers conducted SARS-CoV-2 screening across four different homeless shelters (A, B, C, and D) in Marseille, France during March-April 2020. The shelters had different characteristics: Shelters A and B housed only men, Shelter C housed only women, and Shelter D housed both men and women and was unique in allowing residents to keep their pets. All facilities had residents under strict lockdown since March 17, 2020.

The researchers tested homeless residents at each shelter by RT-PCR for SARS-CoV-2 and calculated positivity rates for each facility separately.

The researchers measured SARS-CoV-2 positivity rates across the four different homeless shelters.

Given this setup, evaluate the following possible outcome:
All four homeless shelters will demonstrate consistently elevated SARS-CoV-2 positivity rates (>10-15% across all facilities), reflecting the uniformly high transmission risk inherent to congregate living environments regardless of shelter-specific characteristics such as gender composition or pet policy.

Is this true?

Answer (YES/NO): NO